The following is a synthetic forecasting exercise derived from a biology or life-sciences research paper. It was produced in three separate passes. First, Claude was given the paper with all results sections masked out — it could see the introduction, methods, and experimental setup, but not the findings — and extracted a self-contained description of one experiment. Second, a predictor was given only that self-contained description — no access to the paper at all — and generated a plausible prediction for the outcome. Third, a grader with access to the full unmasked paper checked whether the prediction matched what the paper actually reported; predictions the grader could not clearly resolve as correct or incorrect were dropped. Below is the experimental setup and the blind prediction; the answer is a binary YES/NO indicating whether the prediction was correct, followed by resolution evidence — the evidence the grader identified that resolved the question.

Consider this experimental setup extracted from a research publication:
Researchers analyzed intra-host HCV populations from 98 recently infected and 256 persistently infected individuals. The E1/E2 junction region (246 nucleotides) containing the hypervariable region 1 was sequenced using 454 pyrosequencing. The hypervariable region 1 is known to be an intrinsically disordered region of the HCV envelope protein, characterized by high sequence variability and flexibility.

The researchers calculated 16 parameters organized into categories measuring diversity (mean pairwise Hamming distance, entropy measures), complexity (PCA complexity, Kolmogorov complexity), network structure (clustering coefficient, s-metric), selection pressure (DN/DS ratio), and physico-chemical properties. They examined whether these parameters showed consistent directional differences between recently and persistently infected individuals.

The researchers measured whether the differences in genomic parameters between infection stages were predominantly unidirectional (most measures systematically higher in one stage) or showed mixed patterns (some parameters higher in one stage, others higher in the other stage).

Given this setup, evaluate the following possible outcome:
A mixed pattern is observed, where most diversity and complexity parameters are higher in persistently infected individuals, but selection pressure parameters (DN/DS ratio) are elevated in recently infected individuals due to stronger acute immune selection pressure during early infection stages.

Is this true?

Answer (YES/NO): NO